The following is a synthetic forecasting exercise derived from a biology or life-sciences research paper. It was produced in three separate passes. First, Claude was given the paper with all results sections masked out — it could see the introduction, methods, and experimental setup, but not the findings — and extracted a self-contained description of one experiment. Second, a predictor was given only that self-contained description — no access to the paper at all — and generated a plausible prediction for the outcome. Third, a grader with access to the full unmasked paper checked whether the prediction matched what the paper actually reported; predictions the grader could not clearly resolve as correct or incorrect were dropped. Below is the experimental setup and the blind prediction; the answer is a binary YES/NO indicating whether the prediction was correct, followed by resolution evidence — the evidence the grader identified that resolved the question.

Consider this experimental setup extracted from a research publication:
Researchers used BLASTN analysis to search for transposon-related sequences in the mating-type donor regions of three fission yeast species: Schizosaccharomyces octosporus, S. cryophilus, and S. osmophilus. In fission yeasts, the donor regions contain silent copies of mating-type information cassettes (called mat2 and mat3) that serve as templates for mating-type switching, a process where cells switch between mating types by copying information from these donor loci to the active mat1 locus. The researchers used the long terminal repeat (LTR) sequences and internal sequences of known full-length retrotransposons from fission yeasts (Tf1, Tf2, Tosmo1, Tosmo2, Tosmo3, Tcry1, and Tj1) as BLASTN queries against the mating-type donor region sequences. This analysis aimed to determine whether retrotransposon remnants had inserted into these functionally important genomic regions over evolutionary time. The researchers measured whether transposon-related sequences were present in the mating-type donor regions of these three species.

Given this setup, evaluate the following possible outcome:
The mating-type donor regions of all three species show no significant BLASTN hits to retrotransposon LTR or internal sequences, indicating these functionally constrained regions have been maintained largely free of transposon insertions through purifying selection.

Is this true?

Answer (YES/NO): NO